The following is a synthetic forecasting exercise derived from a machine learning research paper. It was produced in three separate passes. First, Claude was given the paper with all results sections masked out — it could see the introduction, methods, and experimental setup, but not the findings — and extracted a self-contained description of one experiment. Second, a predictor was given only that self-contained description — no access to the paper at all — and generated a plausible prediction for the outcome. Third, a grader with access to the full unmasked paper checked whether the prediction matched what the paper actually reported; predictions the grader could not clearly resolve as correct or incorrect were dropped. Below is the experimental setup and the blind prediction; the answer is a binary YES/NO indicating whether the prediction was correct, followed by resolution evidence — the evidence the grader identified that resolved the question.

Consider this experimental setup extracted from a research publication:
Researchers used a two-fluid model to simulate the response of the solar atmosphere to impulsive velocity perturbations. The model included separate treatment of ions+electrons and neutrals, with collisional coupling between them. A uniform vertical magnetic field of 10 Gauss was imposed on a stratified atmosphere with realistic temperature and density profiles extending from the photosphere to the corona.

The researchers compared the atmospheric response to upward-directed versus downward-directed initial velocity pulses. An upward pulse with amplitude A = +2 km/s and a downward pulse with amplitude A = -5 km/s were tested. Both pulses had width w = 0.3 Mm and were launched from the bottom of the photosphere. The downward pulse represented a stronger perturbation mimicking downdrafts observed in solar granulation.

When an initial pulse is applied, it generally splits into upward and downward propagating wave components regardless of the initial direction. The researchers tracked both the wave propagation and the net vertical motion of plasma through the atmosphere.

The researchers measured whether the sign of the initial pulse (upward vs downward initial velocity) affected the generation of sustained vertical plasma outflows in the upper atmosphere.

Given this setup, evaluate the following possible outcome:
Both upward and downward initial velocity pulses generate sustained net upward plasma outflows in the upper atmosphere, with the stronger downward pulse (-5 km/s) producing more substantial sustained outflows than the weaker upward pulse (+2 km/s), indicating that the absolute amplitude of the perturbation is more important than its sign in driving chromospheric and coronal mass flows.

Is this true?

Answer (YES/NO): YES